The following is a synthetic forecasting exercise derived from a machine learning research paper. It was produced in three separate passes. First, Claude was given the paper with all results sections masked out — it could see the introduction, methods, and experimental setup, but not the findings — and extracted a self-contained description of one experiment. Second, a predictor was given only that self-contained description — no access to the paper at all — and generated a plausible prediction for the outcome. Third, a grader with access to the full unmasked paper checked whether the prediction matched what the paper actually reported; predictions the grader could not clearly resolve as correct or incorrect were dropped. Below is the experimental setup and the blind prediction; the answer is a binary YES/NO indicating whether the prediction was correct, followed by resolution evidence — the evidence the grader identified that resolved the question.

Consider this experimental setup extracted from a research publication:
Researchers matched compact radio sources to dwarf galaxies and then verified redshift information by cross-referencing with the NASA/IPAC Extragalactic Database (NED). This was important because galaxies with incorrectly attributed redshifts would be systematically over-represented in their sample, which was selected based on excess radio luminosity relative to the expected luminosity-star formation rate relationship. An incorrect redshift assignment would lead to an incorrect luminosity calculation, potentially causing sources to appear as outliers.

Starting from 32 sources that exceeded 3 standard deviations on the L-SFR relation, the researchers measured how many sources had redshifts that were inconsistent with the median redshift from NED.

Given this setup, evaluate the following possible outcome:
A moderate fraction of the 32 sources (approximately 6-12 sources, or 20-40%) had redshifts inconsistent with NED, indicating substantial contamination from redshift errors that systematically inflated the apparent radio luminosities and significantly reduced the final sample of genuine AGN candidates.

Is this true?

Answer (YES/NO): NO